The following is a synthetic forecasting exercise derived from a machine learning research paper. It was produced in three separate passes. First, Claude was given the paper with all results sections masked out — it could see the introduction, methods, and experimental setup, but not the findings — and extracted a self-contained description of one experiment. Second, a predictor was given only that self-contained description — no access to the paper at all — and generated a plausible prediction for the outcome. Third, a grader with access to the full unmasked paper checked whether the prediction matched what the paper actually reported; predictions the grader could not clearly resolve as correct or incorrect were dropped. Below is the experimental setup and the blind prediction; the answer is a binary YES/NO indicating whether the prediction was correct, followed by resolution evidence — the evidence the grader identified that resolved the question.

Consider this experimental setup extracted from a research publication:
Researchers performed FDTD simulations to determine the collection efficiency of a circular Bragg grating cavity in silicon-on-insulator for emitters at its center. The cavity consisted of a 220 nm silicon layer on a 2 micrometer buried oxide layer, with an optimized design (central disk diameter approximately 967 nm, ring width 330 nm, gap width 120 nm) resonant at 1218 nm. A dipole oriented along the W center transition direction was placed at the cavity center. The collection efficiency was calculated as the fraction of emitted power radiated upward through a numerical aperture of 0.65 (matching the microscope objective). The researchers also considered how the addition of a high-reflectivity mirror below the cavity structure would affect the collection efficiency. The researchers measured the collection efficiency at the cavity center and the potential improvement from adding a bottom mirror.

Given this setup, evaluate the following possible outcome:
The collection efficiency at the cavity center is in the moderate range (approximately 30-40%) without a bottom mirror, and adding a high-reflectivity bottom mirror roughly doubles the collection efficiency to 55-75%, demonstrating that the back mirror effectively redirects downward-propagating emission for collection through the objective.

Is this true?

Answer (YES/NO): NO